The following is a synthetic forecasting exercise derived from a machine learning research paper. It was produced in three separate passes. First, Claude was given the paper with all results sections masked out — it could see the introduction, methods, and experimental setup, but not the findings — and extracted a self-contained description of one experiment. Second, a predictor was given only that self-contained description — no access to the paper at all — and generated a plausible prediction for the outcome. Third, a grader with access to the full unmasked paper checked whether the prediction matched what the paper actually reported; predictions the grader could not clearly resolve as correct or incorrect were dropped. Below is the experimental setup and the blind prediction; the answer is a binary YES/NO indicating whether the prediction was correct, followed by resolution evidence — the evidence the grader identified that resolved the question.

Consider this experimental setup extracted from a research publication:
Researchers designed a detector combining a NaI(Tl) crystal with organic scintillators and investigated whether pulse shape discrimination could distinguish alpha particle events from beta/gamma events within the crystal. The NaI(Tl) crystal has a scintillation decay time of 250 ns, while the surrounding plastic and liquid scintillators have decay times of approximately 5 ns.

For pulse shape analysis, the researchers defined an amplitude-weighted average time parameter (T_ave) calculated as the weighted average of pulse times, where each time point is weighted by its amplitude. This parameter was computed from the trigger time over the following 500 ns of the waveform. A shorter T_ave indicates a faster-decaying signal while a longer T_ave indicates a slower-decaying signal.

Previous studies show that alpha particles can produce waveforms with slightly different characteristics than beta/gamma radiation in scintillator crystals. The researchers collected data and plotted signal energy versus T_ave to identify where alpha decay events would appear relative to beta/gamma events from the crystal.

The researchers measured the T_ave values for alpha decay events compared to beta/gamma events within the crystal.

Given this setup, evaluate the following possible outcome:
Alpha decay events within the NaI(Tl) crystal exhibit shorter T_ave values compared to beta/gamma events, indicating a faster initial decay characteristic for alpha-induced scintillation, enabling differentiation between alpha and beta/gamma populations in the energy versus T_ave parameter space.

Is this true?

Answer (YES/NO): YES